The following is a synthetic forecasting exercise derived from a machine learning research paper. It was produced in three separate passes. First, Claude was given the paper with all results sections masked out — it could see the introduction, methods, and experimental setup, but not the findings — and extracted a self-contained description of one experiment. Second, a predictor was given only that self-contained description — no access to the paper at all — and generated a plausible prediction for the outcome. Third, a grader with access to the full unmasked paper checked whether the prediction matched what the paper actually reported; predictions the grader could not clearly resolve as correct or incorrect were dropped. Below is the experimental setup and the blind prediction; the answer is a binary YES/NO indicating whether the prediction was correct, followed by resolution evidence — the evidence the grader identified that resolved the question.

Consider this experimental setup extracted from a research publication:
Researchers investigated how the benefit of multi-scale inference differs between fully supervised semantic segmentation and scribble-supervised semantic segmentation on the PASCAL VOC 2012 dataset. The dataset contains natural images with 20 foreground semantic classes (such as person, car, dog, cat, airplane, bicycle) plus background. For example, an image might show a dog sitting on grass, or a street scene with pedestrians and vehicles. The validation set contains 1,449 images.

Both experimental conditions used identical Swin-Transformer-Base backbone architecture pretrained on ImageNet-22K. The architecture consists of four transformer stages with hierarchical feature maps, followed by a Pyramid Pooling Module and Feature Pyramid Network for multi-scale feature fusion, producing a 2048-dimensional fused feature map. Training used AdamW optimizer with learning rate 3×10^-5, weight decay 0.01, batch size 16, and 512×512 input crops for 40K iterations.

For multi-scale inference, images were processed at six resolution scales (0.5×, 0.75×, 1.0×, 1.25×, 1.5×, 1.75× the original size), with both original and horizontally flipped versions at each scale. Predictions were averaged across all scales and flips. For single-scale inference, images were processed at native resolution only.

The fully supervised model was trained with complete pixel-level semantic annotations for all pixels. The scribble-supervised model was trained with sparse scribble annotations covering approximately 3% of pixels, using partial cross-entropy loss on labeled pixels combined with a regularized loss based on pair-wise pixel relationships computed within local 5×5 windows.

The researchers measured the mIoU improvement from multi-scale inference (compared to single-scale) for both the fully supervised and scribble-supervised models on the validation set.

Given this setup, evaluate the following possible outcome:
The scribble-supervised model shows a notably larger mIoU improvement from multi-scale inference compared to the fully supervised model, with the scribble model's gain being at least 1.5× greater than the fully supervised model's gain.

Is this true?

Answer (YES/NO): NO